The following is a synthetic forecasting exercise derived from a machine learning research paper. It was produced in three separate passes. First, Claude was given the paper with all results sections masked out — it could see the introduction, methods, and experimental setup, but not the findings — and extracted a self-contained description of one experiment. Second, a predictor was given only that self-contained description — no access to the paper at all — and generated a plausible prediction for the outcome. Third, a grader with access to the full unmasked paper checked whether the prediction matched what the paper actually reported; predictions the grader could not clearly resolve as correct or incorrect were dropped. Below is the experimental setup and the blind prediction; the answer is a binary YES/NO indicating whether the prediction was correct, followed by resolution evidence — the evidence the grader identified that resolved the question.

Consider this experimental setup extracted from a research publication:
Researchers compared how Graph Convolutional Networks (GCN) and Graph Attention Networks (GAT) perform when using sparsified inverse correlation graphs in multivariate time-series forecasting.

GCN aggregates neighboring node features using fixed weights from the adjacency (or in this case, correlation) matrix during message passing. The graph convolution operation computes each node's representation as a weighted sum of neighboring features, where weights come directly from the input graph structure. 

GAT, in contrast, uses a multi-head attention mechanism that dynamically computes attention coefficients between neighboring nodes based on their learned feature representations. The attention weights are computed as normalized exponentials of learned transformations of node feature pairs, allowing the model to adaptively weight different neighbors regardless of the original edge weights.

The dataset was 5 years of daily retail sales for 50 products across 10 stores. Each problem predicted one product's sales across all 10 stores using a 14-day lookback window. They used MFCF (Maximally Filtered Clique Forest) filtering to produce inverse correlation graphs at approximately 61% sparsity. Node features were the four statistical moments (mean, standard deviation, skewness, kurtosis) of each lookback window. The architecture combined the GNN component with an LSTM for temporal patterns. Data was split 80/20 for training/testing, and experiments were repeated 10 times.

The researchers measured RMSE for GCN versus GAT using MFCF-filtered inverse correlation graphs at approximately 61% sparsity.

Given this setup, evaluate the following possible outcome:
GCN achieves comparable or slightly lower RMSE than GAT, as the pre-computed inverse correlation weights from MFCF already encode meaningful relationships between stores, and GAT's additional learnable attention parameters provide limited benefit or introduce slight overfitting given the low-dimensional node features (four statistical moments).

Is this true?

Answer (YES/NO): NO